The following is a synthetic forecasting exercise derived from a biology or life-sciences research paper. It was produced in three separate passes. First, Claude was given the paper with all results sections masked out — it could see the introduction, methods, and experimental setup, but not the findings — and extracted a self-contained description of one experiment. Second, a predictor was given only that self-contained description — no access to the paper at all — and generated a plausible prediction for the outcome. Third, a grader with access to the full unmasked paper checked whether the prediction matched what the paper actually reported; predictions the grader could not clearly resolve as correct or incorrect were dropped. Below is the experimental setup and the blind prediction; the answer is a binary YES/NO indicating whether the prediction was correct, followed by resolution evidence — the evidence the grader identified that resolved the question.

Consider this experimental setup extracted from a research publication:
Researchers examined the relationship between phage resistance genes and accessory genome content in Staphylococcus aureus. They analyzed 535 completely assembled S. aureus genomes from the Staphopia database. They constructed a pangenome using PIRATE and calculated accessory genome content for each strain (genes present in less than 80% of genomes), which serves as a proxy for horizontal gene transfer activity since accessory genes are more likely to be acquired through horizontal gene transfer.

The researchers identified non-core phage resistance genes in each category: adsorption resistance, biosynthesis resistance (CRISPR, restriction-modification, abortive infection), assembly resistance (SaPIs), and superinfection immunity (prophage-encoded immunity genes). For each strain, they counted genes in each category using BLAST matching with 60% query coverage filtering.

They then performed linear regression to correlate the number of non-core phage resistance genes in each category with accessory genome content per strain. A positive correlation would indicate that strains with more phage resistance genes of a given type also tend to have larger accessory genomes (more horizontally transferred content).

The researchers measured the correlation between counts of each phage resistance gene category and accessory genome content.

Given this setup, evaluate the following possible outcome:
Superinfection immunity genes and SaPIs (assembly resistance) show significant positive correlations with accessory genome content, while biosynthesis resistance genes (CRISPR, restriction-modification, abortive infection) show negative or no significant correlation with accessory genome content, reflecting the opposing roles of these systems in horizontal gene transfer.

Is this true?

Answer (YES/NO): NO